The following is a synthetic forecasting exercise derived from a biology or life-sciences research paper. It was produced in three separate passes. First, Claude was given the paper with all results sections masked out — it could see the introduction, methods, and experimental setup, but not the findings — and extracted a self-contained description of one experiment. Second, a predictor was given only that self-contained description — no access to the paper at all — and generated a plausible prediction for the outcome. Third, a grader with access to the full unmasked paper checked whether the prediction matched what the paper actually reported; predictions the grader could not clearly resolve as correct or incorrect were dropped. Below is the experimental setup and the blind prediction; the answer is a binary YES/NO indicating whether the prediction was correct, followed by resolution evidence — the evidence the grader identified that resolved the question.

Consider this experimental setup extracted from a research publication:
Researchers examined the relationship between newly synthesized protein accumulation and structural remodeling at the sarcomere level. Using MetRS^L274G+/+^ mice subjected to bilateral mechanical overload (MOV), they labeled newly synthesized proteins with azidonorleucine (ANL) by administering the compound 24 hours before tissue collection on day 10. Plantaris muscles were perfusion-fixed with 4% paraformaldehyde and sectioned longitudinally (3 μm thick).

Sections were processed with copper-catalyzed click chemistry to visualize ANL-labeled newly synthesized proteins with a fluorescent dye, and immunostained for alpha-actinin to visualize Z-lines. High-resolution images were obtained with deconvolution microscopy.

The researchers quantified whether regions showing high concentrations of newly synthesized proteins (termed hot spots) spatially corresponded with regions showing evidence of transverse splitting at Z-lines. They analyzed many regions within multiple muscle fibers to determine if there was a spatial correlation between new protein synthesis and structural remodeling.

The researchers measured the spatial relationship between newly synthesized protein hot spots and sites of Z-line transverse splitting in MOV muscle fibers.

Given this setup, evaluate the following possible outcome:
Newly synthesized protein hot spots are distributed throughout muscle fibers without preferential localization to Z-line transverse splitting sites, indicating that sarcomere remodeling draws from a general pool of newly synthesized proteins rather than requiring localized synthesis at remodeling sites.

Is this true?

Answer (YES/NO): NO